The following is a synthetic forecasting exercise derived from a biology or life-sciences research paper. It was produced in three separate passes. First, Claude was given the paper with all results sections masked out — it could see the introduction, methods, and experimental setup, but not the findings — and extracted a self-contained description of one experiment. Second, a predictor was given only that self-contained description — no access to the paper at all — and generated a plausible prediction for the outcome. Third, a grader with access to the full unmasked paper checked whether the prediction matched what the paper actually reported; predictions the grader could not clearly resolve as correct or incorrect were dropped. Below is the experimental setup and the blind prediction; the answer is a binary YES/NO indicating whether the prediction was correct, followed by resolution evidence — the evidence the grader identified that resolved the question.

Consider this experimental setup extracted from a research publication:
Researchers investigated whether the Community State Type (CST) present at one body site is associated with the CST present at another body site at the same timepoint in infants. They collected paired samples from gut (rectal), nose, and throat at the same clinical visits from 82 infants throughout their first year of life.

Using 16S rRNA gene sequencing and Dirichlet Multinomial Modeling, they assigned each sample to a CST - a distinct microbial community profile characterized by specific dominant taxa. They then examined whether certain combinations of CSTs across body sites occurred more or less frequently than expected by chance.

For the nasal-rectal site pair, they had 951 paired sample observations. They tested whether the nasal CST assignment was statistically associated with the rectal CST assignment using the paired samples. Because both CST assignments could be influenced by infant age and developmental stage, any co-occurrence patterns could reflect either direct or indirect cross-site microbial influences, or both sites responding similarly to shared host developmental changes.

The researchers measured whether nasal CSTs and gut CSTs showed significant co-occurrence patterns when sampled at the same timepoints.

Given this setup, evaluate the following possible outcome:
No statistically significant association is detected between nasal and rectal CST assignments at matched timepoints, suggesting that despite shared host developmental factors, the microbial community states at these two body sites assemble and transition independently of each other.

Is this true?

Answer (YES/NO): NO